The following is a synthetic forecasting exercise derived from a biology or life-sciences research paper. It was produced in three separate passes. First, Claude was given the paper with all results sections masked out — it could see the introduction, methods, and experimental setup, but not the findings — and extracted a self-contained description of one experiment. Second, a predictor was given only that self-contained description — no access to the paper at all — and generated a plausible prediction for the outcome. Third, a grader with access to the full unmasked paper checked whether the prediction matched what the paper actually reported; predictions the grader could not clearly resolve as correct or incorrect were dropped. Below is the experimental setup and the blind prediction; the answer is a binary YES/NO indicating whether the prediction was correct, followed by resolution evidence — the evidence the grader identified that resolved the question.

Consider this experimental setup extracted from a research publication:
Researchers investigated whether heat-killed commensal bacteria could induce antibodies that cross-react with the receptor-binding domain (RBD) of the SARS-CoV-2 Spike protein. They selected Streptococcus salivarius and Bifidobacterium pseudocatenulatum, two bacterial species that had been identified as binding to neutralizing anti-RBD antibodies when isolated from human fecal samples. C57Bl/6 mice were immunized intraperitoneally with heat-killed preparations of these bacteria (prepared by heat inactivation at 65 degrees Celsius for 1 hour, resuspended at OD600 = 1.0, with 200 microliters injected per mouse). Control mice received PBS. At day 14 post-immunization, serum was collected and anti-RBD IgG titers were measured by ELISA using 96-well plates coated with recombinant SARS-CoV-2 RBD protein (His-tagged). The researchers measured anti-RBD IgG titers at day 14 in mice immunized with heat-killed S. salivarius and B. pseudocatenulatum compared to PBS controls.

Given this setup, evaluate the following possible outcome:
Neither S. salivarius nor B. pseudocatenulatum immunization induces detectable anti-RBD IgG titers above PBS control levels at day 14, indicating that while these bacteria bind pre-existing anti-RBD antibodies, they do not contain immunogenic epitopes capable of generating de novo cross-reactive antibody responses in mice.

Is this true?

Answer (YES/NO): NO